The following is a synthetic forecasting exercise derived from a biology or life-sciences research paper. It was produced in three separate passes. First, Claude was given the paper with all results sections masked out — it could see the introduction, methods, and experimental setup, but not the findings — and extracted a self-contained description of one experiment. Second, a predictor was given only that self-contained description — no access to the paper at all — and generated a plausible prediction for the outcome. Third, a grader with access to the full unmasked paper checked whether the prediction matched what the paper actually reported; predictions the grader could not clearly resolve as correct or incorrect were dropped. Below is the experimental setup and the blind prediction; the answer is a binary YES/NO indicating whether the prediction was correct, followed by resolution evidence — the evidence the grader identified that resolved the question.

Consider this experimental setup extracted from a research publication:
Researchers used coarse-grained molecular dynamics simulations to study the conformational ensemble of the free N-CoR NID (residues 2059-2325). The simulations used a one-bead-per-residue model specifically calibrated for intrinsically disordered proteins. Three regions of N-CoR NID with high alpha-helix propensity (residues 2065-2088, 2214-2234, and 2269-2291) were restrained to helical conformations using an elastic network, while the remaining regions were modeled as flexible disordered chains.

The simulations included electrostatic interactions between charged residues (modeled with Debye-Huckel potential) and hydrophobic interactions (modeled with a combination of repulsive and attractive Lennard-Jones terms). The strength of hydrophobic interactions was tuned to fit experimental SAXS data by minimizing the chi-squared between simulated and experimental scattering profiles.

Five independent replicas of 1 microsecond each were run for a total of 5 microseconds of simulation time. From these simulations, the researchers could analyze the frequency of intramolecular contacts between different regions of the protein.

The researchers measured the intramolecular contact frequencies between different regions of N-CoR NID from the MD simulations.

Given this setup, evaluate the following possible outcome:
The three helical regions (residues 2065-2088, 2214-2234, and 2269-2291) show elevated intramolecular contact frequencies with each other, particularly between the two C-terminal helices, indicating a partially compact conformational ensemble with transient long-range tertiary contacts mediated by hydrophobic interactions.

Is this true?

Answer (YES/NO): NO